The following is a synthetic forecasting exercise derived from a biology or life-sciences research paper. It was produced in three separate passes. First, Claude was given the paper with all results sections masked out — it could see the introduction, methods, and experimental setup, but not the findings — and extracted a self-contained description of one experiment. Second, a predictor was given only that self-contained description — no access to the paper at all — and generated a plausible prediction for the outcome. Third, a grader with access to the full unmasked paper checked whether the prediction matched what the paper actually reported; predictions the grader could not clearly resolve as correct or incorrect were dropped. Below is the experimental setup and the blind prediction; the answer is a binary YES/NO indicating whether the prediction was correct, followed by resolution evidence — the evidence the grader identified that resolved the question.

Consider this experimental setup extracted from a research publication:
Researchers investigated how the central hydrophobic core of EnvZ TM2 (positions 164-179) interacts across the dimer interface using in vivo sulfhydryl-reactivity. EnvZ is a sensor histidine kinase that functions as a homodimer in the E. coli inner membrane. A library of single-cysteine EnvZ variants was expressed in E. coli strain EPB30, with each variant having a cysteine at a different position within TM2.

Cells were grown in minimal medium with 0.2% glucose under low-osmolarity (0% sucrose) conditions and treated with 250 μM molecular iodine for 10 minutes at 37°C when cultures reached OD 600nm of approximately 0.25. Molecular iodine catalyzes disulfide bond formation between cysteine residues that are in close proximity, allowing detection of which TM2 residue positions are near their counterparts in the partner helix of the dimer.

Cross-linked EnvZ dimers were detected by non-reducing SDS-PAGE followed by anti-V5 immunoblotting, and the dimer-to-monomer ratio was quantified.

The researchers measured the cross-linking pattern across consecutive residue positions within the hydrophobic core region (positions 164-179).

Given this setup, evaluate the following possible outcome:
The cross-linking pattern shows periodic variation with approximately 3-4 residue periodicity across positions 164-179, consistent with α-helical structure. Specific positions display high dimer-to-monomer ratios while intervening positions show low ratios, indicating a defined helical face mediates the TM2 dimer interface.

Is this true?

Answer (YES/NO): YES